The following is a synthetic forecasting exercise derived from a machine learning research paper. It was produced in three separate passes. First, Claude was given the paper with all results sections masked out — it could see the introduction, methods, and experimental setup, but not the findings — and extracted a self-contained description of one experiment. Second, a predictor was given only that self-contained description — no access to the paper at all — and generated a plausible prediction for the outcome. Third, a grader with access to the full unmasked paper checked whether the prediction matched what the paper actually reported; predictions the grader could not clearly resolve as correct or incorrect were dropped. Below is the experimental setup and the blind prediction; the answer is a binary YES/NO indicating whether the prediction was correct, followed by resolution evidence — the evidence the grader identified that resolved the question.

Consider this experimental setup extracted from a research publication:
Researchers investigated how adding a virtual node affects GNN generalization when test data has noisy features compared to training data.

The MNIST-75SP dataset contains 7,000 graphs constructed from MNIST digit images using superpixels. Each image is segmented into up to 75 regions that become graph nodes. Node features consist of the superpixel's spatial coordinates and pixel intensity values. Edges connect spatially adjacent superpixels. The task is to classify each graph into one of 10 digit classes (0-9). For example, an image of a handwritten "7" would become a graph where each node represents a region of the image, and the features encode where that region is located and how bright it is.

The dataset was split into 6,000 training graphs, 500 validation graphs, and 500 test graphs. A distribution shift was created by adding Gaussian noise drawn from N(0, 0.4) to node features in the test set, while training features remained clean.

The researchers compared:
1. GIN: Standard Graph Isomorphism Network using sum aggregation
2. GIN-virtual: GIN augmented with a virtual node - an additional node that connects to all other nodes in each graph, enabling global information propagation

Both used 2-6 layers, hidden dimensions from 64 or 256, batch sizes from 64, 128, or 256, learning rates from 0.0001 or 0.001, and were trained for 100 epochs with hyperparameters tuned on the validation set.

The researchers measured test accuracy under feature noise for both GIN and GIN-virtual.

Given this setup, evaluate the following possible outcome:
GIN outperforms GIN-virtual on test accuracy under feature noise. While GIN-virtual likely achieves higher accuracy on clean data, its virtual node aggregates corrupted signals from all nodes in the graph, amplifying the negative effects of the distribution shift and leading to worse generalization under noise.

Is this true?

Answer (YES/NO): YES